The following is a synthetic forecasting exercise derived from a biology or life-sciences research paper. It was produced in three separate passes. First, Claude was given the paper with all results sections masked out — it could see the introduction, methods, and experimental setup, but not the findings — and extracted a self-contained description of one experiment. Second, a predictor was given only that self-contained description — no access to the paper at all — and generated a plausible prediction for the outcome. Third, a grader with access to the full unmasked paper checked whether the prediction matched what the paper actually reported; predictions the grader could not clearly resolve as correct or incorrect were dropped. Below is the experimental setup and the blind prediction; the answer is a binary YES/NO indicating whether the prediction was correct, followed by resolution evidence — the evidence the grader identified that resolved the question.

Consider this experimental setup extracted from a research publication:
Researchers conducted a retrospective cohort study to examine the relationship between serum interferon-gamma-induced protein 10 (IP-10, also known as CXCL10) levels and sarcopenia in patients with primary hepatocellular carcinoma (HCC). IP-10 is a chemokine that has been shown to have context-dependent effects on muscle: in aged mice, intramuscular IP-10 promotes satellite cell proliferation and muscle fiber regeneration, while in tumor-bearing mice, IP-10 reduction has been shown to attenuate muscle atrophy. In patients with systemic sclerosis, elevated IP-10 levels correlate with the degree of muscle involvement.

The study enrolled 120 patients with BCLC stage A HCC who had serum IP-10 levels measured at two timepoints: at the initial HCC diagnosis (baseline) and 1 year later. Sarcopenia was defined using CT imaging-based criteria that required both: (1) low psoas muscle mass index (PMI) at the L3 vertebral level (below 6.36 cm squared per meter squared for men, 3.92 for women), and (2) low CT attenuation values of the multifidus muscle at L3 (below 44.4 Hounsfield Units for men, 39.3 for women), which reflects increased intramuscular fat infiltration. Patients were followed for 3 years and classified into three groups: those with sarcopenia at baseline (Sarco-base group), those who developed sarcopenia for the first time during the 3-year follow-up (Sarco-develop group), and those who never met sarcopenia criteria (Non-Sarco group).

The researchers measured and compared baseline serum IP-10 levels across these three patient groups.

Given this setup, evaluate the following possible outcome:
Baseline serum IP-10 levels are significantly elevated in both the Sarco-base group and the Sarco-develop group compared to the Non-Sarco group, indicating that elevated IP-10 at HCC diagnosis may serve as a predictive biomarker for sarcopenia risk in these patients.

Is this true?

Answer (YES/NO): NO